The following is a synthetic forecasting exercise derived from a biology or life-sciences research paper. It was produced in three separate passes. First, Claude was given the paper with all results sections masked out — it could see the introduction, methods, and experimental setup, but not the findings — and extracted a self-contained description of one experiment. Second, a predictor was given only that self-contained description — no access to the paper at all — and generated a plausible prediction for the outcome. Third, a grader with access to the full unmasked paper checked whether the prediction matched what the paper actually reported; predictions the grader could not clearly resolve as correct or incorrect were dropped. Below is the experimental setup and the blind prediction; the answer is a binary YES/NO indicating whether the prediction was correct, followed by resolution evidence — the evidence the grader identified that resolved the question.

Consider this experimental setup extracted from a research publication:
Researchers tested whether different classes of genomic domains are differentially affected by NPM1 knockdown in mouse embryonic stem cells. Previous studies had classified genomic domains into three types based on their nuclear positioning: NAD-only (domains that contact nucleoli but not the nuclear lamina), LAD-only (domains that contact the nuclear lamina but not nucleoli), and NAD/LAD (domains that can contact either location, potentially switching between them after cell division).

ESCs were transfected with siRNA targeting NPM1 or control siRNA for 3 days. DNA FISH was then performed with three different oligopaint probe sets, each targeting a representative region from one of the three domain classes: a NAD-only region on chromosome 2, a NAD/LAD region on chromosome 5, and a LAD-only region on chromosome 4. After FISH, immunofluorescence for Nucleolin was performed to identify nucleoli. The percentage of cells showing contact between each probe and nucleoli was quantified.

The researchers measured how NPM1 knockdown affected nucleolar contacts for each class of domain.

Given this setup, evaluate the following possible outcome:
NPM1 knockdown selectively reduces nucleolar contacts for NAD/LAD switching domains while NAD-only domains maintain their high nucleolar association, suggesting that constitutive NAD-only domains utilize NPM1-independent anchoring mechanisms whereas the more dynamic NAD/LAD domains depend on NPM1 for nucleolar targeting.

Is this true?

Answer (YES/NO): NO